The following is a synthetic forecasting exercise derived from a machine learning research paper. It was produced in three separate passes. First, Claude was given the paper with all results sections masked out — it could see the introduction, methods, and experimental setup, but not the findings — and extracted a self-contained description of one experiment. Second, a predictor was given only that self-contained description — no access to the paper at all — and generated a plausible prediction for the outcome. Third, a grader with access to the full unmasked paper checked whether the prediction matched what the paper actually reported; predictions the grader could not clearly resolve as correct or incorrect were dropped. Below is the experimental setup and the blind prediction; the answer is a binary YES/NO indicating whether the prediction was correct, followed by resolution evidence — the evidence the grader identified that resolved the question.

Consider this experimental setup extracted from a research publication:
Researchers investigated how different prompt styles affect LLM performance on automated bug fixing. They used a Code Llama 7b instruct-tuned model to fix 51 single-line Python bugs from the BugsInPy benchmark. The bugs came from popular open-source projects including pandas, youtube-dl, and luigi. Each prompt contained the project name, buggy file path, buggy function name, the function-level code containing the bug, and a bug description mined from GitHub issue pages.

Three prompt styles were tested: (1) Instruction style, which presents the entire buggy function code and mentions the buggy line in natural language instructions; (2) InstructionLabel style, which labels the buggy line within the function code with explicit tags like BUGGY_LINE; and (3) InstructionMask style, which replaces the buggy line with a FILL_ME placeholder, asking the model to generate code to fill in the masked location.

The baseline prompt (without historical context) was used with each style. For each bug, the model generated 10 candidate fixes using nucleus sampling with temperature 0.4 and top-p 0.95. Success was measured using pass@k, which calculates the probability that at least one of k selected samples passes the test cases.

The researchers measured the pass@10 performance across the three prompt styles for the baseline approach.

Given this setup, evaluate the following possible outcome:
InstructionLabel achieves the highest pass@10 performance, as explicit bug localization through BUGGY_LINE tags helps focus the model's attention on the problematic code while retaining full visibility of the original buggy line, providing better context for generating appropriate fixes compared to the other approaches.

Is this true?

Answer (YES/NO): NO